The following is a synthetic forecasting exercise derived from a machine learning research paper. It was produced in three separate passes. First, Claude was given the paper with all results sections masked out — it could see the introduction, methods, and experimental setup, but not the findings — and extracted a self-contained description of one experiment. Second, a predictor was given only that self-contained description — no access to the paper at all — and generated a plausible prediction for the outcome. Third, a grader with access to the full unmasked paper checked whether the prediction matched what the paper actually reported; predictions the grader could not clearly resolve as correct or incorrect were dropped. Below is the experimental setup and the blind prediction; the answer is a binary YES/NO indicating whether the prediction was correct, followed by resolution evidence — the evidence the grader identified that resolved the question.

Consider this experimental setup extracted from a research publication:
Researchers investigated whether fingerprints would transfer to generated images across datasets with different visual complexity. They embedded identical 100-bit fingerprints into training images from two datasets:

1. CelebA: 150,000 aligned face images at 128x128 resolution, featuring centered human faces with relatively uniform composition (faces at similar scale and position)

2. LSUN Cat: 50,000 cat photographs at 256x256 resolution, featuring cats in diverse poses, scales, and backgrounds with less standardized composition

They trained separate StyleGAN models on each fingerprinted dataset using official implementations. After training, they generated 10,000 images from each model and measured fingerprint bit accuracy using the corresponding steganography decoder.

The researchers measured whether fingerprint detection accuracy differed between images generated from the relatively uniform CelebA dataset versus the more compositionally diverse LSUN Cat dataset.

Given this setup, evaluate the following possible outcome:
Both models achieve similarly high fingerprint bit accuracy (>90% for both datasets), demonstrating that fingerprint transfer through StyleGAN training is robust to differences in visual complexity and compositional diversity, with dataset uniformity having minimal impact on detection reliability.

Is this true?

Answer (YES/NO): YES